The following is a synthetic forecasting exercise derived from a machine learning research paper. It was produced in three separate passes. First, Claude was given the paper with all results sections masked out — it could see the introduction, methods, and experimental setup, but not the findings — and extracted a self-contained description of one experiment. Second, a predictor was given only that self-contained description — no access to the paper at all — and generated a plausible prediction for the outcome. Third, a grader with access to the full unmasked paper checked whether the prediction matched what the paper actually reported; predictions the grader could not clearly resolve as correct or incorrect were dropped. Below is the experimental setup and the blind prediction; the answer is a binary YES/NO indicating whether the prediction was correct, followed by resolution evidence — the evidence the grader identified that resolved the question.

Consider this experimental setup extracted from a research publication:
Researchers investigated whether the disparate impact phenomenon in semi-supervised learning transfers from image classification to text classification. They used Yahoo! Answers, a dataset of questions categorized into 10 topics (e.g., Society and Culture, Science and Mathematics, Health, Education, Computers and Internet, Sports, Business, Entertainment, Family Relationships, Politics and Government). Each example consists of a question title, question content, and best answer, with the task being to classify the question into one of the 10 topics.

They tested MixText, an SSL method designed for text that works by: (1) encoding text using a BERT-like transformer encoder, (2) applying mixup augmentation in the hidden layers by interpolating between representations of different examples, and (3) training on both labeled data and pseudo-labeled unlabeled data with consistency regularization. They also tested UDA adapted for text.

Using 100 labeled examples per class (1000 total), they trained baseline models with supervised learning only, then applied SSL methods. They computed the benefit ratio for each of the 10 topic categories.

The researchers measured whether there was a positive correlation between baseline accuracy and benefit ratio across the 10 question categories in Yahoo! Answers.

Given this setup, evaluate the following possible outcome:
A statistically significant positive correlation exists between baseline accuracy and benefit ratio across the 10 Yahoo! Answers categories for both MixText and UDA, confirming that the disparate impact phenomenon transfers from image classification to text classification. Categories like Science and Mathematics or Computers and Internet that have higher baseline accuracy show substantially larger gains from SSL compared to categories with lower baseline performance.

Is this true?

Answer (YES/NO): YES